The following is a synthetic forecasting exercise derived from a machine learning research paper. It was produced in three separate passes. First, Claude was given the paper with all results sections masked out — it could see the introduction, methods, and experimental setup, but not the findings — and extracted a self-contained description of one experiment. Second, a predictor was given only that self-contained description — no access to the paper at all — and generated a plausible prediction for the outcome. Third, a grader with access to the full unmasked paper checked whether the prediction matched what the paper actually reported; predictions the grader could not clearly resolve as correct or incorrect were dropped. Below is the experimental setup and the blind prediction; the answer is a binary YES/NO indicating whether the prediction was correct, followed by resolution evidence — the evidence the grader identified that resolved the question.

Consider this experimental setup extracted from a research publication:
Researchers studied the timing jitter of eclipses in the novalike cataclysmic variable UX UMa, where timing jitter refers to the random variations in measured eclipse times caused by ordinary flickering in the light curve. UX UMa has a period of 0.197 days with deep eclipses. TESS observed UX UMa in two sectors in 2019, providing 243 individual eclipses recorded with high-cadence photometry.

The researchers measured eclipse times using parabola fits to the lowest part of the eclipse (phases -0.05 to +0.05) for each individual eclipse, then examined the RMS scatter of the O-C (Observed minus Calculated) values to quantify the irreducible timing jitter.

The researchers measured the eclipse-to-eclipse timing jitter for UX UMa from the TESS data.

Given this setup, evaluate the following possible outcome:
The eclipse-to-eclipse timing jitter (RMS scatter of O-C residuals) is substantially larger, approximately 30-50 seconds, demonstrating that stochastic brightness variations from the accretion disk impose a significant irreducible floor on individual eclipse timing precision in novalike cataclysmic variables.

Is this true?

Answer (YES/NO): NO